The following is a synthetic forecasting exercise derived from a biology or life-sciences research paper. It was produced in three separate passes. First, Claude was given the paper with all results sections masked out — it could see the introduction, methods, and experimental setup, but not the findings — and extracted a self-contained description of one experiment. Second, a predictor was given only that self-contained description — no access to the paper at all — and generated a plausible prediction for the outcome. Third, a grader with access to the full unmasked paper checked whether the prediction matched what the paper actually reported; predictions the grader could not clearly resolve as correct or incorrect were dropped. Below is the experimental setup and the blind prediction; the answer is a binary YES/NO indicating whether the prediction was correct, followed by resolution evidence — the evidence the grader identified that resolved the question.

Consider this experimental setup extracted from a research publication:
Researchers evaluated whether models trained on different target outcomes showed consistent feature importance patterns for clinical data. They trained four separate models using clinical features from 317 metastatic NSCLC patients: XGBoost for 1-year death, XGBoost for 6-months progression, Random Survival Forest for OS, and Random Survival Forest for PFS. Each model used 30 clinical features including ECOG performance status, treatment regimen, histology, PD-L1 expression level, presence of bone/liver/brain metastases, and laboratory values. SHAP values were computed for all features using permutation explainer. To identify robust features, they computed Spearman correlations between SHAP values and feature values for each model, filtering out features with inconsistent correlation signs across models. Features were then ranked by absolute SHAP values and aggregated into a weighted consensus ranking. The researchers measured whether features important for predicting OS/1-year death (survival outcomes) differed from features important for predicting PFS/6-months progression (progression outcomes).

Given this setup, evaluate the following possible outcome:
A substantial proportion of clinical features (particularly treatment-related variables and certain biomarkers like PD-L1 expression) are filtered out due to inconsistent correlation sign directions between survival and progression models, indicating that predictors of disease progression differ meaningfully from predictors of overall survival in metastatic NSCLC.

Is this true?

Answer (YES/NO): NO